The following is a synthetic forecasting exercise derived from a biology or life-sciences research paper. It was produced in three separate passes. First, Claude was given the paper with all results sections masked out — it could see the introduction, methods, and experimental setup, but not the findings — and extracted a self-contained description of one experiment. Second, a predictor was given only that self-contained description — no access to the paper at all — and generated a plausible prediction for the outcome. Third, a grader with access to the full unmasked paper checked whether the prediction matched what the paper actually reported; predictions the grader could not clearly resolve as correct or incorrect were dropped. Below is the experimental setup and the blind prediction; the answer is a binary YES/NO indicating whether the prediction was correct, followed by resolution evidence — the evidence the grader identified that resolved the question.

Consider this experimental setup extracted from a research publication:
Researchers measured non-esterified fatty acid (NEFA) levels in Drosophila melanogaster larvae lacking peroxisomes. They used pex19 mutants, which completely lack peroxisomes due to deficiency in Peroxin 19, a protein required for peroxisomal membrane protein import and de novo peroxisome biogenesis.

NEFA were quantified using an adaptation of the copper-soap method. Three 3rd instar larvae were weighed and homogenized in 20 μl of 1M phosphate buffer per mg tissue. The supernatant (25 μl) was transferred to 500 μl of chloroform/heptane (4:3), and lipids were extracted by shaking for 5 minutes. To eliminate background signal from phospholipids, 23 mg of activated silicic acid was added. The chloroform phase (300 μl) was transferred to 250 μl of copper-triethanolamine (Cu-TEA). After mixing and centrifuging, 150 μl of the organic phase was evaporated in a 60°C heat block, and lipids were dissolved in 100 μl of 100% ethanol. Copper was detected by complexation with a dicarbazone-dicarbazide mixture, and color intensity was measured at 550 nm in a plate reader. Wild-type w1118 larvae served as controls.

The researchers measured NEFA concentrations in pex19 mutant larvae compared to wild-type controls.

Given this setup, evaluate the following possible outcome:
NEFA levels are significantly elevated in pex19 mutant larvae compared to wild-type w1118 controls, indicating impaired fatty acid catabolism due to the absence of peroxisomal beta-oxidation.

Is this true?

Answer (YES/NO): NO